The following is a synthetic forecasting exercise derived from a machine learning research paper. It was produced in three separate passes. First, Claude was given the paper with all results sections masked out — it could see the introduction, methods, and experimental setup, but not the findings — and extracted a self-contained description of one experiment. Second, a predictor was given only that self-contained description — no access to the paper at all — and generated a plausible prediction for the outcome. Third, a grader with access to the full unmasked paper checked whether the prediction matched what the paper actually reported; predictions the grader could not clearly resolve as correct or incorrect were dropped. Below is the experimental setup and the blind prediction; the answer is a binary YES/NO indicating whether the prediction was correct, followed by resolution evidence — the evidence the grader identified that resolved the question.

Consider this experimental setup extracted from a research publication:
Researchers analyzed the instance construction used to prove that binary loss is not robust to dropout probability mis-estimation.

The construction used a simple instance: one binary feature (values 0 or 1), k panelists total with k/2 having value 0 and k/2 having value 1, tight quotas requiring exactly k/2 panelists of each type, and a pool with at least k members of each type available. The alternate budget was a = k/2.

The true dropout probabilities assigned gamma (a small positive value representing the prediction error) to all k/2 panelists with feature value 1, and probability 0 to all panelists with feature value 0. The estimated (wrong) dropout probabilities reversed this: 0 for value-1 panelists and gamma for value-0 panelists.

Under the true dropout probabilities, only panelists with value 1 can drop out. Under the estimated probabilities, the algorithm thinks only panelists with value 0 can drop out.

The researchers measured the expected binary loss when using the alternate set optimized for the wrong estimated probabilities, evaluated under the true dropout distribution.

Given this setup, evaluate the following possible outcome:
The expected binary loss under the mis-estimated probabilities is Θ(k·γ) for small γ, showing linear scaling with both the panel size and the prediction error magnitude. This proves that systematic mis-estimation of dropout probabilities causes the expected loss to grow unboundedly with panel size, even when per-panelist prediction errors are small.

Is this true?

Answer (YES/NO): NO